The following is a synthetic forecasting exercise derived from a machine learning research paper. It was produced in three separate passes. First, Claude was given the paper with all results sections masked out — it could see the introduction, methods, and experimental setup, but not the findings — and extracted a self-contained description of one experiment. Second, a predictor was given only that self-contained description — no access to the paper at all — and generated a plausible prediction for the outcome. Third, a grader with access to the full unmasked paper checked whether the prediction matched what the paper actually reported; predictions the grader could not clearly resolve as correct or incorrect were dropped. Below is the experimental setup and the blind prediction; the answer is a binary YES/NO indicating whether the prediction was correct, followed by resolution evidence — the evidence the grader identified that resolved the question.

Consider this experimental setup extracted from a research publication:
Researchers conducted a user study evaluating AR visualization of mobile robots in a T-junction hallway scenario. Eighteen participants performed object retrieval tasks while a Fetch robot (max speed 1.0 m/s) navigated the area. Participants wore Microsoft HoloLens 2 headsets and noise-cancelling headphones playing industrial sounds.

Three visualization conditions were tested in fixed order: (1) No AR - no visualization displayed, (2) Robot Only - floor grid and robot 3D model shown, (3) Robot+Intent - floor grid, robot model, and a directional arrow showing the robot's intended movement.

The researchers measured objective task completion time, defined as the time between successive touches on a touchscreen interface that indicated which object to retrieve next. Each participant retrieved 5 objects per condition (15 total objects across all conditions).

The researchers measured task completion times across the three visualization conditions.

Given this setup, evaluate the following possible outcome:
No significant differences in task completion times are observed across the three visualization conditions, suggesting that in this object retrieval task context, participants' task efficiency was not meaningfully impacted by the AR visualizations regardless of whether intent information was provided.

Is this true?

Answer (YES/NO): YES